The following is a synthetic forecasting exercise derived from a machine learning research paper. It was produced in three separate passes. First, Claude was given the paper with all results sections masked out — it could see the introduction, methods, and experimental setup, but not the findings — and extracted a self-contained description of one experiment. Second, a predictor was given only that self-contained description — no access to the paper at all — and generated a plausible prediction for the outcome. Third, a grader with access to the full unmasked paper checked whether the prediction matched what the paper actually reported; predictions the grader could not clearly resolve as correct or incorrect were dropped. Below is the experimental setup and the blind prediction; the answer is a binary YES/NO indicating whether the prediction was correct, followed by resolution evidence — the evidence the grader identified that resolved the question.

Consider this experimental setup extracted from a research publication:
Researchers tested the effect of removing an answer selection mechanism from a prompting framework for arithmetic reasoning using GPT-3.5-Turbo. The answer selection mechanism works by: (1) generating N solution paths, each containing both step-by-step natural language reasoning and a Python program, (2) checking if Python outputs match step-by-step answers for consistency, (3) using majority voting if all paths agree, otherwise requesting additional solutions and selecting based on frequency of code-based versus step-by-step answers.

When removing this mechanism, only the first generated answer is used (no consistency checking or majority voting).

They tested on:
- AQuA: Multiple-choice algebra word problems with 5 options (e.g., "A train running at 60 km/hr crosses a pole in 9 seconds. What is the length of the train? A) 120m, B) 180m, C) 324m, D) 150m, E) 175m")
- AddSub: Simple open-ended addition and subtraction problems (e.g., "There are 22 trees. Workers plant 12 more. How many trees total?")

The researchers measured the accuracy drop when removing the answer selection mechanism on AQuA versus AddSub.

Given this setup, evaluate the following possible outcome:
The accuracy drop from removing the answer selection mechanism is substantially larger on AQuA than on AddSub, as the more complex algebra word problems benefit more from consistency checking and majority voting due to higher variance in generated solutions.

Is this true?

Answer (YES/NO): YES